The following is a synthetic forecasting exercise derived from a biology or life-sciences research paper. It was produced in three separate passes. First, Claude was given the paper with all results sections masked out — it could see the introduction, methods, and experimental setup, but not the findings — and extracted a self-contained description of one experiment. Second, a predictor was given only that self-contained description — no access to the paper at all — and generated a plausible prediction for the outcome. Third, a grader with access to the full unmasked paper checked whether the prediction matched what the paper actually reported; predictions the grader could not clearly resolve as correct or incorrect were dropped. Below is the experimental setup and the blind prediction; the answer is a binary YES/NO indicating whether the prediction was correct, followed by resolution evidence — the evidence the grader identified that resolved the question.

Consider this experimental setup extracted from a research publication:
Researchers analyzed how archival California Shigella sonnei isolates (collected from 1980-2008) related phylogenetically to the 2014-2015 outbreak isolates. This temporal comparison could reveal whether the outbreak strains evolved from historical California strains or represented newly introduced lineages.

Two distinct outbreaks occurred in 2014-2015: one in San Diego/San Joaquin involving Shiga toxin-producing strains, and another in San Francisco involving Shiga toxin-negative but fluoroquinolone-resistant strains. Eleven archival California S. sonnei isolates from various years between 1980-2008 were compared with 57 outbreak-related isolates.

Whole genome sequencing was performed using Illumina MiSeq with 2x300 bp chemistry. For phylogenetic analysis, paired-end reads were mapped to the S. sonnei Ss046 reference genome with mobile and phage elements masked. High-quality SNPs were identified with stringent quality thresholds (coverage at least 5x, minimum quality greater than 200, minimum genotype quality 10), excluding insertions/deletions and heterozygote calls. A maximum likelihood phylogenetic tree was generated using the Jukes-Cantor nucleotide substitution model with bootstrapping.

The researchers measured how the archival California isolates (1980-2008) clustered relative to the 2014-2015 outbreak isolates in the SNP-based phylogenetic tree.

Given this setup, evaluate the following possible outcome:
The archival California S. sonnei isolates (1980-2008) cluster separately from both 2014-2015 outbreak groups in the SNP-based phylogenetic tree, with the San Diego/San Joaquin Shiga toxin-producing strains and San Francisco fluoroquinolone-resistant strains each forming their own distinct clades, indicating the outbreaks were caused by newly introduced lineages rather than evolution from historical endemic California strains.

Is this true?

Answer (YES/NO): NO